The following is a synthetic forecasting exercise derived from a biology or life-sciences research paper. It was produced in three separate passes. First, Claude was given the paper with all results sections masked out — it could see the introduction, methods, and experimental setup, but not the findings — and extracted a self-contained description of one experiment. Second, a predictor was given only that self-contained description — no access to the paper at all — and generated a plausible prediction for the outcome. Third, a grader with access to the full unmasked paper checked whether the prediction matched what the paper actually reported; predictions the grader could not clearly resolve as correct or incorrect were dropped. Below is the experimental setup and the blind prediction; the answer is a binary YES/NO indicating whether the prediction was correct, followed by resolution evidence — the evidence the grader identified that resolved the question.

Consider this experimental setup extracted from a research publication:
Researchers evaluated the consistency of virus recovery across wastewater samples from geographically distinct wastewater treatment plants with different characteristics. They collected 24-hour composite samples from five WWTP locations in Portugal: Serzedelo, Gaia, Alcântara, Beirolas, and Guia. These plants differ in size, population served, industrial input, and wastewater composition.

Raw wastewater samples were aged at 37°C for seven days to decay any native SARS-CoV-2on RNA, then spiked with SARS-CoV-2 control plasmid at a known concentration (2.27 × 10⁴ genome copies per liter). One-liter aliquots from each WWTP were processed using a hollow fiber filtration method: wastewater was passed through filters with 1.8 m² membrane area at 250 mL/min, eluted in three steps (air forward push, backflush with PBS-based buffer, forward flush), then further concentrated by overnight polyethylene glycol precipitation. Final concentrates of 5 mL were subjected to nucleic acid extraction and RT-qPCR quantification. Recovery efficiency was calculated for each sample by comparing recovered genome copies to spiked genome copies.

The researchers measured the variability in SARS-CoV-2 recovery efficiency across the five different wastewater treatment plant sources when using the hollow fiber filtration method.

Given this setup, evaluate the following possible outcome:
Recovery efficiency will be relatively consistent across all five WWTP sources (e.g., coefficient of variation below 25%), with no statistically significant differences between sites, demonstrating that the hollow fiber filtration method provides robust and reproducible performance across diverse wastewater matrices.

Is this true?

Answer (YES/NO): YES